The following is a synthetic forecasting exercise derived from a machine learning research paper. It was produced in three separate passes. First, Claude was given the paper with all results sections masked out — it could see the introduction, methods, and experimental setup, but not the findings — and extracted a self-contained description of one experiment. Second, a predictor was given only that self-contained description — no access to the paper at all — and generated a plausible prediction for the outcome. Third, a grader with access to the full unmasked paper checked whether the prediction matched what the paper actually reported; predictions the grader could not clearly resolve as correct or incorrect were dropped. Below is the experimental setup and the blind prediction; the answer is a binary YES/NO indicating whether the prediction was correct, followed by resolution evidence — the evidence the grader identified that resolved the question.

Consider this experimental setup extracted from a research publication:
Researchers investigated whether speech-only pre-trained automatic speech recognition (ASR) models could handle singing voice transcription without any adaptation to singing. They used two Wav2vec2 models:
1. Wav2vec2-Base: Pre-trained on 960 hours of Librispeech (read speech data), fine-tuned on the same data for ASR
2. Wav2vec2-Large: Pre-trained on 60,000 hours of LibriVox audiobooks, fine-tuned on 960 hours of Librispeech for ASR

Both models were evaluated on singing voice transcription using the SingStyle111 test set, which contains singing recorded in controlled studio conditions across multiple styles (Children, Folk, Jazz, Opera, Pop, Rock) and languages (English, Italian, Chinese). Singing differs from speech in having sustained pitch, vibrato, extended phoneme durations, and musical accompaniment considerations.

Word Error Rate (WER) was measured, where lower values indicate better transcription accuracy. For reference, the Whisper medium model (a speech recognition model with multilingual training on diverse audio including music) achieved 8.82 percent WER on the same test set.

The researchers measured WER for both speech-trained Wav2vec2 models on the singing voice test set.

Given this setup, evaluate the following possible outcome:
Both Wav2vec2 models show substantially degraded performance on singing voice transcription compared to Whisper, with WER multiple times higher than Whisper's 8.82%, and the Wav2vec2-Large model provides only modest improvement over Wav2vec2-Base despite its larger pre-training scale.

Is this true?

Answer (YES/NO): YES